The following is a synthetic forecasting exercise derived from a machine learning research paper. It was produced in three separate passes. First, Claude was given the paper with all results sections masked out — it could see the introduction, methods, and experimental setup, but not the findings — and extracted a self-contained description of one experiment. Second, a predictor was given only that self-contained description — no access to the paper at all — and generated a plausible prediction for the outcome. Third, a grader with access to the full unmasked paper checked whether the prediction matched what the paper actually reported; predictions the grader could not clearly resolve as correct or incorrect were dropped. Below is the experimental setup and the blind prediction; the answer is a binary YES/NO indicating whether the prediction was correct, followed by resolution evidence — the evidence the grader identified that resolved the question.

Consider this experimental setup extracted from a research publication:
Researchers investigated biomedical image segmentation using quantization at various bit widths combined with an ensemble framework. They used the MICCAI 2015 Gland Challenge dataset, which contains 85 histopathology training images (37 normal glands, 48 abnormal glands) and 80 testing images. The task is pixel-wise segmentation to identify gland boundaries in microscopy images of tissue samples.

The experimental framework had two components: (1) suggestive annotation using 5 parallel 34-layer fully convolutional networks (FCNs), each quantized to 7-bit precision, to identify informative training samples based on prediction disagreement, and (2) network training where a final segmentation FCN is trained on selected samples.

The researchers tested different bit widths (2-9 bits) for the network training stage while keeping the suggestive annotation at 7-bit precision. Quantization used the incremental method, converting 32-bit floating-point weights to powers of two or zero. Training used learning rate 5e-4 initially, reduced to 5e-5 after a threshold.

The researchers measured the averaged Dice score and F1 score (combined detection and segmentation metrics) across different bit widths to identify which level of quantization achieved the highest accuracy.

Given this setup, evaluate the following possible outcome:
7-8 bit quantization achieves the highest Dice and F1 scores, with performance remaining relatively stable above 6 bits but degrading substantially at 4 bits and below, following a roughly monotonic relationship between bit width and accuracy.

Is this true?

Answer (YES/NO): NO